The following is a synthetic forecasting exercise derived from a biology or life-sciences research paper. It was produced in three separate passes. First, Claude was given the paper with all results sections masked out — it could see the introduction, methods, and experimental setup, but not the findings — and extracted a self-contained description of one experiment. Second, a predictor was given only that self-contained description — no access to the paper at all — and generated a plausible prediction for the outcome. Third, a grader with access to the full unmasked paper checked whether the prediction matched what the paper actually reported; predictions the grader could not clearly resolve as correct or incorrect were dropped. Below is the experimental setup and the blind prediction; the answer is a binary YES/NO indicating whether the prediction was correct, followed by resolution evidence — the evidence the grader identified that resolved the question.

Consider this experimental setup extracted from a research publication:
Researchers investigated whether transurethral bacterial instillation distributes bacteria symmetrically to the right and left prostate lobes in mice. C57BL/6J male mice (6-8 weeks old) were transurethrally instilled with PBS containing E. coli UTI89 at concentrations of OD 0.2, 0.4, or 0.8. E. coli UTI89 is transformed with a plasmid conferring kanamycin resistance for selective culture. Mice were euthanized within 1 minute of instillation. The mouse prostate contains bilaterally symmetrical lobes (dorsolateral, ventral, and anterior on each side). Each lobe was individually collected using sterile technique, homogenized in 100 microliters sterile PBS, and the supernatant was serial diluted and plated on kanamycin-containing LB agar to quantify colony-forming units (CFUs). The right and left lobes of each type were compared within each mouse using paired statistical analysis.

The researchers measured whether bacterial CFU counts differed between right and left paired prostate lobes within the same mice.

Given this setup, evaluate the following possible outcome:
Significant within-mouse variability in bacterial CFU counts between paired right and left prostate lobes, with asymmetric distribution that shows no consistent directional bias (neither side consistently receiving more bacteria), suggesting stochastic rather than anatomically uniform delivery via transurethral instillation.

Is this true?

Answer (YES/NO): NO